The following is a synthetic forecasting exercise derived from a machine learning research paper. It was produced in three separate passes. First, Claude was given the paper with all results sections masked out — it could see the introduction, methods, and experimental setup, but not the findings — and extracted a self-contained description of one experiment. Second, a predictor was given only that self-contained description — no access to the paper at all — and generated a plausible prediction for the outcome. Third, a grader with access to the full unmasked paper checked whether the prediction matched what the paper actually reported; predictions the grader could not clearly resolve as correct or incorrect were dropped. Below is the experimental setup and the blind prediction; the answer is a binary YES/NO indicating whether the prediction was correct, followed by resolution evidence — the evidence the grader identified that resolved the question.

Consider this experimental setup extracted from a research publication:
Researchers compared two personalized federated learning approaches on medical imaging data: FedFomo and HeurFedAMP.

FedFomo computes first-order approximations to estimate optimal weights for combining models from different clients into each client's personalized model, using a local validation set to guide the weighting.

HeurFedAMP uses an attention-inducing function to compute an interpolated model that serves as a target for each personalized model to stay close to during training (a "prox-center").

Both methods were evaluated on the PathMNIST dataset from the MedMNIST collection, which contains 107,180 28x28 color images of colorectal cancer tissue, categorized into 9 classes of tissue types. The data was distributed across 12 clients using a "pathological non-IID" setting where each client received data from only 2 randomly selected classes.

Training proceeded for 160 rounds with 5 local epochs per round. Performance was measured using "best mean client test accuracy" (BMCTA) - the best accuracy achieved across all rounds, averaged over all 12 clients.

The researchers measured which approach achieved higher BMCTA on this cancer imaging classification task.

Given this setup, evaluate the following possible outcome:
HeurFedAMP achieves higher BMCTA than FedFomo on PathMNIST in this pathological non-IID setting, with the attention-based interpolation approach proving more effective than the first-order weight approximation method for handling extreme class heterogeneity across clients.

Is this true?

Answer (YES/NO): NO